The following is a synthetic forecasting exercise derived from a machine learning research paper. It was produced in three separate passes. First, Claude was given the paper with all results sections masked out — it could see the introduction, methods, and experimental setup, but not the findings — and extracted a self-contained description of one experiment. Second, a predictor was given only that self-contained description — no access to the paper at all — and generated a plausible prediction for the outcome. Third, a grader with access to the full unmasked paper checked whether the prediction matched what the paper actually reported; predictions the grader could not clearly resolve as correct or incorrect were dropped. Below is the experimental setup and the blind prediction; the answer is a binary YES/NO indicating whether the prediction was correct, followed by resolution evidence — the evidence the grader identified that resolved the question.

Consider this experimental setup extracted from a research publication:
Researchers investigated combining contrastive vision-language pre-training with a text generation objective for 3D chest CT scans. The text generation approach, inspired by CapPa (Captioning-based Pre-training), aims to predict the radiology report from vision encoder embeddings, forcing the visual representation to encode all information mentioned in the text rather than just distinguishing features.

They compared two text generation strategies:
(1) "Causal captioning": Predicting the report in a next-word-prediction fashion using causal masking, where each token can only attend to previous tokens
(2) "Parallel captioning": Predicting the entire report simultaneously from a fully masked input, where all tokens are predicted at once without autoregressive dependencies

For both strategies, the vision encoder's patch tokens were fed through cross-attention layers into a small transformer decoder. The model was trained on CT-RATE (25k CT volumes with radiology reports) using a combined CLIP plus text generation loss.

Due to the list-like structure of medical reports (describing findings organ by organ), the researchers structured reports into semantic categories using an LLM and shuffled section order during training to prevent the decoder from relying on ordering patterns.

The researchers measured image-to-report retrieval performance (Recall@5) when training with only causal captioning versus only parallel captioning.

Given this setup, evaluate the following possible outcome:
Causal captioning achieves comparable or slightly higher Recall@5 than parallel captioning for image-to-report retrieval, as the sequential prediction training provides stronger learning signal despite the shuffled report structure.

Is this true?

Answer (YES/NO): NO